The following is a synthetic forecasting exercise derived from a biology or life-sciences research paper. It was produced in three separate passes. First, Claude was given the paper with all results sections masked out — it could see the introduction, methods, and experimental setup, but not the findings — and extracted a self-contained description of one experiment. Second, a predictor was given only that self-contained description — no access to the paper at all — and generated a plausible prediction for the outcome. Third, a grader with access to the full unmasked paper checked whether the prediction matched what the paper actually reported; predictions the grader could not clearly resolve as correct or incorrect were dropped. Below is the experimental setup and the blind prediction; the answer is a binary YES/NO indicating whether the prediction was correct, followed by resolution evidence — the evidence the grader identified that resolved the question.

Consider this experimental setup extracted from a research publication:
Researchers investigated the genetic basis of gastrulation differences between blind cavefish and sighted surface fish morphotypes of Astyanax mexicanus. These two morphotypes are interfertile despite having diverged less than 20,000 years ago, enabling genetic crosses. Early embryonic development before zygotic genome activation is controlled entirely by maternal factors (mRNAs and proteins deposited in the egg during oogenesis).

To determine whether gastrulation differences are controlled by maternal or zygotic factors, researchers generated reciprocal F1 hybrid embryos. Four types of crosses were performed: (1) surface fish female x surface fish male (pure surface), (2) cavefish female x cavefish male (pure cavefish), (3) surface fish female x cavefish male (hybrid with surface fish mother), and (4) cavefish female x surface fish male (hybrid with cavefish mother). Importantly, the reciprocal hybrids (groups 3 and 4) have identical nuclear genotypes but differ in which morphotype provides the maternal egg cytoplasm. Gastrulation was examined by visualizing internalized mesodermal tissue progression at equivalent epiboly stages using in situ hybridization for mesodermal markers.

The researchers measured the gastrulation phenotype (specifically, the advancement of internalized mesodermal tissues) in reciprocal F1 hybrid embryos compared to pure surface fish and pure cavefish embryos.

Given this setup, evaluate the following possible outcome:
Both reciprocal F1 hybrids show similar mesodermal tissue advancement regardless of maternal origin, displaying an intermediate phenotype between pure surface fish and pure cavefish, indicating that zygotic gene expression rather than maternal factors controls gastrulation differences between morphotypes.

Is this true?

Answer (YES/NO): NO